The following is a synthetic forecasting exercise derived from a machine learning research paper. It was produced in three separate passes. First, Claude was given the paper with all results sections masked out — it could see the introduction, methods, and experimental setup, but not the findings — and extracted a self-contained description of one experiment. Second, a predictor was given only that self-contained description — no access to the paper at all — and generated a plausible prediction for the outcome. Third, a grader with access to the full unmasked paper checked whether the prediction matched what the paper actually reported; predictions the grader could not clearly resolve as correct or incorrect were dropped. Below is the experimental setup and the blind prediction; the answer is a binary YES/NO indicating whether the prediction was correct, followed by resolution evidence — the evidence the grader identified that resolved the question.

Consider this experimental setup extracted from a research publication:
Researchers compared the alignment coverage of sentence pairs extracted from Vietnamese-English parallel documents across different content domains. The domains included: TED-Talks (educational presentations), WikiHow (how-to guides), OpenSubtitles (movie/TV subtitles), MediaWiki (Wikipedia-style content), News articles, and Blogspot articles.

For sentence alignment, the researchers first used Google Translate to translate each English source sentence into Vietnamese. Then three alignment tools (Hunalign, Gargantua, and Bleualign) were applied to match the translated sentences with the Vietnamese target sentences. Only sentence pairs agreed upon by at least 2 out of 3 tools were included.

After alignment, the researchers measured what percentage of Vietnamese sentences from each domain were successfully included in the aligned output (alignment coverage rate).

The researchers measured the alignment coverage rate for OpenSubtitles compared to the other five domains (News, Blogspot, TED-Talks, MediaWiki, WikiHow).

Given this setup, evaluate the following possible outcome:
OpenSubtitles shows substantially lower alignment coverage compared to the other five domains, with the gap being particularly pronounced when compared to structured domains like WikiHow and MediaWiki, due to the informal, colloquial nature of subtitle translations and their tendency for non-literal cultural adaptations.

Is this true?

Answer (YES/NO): NO